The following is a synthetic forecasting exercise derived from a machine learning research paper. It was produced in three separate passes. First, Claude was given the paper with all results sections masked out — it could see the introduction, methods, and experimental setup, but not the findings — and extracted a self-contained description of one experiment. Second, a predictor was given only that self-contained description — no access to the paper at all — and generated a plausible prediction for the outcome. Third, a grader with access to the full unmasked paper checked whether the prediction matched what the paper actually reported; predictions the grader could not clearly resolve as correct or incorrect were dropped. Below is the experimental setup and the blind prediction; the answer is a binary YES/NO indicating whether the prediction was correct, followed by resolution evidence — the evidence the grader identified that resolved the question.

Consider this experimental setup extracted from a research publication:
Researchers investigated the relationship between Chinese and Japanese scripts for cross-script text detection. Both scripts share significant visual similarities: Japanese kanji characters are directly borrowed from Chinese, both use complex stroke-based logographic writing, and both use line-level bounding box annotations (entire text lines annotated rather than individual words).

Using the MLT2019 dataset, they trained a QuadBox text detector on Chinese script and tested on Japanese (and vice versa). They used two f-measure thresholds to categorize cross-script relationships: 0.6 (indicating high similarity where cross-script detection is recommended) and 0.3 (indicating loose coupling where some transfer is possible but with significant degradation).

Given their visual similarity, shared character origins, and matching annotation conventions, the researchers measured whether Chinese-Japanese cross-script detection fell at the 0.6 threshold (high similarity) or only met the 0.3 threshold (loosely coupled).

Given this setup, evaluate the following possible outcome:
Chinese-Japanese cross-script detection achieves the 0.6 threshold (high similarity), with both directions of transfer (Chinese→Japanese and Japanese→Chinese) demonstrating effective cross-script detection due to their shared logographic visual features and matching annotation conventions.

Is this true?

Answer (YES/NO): NO